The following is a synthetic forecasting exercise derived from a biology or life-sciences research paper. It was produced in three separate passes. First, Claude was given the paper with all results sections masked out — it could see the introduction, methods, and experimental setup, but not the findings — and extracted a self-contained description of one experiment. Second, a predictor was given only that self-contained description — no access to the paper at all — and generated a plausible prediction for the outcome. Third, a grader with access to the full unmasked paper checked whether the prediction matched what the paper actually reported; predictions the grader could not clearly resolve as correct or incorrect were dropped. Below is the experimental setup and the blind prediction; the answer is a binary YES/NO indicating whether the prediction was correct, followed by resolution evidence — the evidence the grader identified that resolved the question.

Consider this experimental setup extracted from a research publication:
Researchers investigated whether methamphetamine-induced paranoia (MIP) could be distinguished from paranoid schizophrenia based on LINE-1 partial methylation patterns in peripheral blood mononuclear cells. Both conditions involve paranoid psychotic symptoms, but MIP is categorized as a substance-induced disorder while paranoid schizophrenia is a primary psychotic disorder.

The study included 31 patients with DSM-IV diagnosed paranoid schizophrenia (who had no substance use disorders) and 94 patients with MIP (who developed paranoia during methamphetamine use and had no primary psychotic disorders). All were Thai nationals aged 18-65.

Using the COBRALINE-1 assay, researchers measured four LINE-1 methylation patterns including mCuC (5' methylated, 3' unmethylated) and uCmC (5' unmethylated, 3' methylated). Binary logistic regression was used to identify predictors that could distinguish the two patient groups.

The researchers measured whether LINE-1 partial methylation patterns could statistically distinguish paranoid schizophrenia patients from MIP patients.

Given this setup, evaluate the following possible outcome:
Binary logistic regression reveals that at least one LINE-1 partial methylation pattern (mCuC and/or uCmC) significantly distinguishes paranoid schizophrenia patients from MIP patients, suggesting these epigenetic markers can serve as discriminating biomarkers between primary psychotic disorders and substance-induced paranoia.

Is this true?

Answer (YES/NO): YES